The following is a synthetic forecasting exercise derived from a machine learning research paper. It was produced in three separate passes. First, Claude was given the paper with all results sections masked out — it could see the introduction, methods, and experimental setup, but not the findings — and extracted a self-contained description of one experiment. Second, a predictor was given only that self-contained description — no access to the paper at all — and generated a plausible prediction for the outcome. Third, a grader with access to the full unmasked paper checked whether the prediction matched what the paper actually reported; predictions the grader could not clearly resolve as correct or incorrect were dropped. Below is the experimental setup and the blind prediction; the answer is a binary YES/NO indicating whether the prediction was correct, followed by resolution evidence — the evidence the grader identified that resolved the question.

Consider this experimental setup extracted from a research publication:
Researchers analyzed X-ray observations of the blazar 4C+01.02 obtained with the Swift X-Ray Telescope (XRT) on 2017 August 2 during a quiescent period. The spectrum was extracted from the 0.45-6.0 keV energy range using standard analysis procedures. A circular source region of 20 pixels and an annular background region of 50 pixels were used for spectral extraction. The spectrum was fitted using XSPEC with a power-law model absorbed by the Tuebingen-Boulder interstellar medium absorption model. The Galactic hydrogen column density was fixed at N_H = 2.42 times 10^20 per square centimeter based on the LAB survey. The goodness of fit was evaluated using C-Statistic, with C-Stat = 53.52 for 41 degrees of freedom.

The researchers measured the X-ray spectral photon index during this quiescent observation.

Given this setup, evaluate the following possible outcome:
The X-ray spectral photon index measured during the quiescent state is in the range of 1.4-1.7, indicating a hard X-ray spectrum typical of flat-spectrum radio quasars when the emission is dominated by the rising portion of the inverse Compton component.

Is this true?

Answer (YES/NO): YES